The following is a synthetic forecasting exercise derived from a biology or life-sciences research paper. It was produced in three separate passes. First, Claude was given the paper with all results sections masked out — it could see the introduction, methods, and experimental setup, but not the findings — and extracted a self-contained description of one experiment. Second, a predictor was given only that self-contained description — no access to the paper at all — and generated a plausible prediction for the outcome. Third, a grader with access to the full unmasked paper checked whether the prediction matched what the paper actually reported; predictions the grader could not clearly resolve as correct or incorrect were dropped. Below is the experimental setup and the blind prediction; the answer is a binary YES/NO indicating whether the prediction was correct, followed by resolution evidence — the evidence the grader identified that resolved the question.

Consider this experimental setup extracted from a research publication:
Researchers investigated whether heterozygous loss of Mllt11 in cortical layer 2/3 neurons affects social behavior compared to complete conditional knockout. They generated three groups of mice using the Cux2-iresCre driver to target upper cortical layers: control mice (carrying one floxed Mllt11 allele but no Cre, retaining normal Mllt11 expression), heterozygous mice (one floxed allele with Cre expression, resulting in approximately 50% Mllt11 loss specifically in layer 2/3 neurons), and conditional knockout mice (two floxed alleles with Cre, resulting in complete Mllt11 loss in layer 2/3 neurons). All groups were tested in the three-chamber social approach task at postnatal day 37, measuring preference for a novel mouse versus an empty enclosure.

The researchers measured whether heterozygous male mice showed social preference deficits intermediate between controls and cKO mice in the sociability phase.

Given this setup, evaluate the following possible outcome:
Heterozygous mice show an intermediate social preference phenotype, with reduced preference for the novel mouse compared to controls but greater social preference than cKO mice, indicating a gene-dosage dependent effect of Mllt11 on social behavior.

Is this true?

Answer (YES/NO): NO